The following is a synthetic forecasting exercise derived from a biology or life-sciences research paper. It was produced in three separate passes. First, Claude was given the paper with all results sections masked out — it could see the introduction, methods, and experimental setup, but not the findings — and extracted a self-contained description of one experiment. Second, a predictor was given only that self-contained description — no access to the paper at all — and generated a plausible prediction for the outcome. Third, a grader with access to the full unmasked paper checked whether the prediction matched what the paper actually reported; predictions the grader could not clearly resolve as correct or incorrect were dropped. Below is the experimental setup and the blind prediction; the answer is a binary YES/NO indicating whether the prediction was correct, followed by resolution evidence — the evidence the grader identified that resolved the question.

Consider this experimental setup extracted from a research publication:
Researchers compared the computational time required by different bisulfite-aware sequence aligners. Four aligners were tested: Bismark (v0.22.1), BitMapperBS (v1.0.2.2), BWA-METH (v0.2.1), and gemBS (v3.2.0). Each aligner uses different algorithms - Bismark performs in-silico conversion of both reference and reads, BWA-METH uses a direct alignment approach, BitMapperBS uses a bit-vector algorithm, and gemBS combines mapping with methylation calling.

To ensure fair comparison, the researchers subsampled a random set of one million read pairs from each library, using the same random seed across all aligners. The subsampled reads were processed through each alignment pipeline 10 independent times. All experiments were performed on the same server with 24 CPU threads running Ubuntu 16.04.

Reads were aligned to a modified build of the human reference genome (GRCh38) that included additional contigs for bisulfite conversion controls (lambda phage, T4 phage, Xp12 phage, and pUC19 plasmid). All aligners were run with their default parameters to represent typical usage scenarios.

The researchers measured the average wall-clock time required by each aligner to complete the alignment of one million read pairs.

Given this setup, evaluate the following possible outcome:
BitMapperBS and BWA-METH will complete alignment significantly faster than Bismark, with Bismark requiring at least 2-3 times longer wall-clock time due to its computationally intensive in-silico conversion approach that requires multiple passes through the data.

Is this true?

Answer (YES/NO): NO